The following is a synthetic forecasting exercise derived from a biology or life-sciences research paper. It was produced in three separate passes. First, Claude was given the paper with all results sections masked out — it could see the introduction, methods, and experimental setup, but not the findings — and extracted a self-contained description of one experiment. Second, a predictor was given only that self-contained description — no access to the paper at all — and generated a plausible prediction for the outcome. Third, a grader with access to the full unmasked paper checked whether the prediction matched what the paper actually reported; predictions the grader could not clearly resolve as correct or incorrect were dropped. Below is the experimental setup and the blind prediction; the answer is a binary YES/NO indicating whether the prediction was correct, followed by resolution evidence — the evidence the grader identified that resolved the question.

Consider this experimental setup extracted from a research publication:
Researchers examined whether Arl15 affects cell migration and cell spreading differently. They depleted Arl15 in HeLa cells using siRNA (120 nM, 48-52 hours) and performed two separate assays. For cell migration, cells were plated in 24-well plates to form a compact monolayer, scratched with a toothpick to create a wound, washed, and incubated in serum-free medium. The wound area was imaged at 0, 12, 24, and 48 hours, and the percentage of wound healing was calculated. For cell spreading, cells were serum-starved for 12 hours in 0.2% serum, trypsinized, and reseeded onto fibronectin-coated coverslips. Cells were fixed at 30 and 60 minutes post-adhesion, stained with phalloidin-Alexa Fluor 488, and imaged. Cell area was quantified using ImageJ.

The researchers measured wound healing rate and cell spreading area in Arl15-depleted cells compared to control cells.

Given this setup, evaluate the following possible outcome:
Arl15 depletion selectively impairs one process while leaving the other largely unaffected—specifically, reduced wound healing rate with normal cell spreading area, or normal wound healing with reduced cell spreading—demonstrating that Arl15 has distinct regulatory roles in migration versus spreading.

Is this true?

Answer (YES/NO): NO